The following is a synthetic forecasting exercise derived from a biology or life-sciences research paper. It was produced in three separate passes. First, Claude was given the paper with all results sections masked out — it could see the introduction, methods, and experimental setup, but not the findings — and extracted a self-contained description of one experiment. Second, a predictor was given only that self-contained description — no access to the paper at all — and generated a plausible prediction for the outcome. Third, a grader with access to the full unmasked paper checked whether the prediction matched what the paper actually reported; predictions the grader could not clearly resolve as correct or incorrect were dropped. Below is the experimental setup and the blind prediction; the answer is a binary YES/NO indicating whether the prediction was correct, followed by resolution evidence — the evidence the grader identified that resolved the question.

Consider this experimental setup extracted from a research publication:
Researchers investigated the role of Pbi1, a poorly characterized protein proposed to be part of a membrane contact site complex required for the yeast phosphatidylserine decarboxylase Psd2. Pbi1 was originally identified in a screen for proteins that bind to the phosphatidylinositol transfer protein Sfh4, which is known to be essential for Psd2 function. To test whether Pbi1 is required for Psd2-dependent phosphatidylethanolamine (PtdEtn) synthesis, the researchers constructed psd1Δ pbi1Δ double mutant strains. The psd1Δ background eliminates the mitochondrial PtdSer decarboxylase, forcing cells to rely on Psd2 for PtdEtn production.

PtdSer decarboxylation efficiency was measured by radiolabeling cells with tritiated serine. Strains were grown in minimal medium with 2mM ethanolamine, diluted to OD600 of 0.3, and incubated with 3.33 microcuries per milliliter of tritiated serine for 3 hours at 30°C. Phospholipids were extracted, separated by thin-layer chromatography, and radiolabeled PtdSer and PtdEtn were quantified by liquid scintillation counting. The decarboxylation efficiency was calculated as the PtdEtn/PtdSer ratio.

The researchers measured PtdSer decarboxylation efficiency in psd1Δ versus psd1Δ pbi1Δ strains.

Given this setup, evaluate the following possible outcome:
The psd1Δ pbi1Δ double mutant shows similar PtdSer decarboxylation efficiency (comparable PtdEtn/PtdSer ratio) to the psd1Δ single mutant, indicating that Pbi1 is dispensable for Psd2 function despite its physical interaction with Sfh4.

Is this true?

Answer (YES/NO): YES